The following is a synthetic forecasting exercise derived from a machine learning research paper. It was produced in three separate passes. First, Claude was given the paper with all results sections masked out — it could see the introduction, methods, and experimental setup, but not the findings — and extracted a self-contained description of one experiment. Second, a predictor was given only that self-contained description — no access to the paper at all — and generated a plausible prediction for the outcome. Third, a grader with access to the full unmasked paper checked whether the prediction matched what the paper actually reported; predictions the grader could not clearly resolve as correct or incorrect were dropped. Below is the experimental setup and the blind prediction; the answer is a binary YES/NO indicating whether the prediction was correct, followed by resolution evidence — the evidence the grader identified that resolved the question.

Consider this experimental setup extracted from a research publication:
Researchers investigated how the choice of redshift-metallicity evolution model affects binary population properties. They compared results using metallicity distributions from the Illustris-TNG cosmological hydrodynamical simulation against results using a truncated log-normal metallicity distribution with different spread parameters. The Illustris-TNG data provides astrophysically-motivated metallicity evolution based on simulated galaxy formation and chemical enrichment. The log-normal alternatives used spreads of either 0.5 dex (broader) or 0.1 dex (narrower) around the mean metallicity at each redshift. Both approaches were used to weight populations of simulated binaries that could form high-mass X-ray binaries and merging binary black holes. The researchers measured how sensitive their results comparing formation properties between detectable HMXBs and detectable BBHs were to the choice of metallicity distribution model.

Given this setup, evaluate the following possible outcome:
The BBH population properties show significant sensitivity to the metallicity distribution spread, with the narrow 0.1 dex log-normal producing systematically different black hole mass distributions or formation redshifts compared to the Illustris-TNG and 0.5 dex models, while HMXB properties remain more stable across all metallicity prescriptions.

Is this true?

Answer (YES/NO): NO